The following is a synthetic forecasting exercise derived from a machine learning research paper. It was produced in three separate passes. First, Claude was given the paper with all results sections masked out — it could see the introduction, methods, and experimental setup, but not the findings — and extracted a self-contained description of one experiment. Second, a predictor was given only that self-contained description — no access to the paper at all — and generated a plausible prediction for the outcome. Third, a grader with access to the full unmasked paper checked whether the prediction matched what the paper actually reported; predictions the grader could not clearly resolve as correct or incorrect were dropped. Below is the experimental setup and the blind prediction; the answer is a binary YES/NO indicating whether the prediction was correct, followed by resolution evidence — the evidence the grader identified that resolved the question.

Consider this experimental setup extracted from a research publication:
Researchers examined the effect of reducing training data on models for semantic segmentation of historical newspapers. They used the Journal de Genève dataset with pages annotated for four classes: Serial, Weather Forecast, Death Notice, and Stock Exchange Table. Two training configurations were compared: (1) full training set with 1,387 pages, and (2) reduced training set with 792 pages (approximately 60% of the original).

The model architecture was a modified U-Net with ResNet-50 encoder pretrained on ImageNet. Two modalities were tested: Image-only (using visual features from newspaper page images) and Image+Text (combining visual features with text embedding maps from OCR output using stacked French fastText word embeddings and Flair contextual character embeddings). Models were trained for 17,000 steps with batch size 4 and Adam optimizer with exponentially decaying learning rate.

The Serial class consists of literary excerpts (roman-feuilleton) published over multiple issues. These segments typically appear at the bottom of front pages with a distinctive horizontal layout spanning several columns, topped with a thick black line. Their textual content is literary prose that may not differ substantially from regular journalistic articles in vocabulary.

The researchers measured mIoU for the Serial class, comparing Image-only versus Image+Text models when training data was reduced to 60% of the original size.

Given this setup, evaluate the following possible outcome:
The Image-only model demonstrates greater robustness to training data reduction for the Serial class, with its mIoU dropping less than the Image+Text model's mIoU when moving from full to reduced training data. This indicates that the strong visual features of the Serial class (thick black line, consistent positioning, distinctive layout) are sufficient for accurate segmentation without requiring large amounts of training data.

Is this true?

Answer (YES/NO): YES